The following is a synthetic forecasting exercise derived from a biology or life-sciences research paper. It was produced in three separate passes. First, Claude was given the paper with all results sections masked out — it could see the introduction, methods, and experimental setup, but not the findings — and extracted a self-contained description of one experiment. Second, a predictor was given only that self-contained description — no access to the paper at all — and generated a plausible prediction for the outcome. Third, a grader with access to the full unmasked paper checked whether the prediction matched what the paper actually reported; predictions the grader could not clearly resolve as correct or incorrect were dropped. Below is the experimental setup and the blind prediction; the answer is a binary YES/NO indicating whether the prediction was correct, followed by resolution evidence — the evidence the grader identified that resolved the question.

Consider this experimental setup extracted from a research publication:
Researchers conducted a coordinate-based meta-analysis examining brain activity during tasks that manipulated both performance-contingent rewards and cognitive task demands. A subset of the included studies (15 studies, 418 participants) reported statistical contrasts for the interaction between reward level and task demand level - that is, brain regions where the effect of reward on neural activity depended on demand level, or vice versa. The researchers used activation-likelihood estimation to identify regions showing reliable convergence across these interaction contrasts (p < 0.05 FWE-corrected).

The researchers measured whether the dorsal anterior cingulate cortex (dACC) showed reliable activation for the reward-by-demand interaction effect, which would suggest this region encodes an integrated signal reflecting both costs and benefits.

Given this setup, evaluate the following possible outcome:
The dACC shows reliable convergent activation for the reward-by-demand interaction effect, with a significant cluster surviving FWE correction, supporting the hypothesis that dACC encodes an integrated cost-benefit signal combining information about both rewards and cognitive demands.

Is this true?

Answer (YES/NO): YES